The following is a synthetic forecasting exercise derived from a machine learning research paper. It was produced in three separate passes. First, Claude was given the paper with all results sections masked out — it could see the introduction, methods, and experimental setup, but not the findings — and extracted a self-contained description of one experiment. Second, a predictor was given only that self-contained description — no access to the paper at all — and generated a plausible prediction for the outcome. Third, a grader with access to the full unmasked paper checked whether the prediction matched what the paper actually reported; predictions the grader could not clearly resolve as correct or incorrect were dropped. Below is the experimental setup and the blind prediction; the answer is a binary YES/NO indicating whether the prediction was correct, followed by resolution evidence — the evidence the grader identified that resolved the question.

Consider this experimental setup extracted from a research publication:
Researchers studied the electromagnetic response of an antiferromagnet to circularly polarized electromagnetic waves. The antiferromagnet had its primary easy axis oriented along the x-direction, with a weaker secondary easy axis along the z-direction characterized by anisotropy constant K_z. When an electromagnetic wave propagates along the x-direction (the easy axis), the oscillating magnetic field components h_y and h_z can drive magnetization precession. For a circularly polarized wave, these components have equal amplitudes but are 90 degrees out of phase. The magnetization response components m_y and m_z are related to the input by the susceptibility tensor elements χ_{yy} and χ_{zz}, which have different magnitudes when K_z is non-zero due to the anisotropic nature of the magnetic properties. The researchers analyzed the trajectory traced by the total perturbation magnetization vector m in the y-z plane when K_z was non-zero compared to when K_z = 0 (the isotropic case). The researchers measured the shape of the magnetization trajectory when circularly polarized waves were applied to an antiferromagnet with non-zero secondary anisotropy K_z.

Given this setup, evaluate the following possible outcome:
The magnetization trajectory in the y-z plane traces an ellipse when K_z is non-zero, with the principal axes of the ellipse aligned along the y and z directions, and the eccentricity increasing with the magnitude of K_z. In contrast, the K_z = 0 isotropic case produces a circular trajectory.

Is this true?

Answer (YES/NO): NO